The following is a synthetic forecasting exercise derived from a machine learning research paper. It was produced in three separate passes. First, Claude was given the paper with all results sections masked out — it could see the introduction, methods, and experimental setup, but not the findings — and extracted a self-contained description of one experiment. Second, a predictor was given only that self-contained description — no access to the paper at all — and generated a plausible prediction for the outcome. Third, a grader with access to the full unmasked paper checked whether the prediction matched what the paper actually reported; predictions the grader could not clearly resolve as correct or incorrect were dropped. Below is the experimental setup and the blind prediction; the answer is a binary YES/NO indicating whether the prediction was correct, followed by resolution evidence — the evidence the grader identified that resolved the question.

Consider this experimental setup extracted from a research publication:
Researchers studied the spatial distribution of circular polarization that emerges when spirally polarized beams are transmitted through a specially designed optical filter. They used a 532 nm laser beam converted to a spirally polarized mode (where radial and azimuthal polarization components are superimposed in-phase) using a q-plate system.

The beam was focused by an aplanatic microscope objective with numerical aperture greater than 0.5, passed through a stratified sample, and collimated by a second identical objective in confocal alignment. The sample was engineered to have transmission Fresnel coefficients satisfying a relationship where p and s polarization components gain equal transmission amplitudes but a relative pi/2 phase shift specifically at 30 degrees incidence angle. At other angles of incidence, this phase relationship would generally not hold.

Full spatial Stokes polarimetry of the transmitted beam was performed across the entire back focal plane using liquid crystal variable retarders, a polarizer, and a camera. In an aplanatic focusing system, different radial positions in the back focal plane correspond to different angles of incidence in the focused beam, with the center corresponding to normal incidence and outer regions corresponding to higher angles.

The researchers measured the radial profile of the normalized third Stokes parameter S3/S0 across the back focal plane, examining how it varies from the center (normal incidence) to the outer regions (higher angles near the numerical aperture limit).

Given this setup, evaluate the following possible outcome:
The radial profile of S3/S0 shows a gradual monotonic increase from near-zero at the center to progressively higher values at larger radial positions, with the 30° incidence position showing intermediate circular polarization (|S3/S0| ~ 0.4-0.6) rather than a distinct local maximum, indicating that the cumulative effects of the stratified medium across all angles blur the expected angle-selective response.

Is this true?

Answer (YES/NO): NO